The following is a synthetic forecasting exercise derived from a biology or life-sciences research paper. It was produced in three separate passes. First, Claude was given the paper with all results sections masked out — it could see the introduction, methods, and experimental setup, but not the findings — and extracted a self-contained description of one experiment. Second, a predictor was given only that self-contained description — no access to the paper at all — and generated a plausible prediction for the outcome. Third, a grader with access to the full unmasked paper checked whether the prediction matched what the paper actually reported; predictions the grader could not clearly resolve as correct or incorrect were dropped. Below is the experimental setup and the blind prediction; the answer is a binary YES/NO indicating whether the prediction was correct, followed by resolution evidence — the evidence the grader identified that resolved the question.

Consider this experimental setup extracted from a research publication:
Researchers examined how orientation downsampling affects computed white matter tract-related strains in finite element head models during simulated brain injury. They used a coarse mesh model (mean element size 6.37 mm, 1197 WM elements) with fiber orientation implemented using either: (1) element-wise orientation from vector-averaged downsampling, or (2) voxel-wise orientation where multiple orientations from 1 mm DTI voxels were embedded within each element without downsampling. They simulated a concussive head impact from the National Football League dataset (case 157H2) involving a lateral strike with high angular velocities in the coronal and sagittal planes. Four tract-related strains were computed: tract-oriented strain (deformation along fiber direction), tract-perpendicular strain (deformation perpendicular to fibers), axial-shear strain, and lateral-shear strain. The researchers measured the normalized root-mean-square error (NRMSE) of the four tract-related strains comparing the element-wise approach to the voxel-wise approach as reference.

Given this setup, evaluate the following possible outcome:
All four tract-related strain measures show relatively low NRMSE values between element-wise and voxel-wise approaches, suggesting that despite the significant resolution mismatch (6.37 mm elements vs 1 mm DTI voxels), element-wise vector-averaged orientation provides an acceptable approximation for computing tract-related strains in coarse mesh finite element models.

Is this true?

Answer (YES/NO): NO